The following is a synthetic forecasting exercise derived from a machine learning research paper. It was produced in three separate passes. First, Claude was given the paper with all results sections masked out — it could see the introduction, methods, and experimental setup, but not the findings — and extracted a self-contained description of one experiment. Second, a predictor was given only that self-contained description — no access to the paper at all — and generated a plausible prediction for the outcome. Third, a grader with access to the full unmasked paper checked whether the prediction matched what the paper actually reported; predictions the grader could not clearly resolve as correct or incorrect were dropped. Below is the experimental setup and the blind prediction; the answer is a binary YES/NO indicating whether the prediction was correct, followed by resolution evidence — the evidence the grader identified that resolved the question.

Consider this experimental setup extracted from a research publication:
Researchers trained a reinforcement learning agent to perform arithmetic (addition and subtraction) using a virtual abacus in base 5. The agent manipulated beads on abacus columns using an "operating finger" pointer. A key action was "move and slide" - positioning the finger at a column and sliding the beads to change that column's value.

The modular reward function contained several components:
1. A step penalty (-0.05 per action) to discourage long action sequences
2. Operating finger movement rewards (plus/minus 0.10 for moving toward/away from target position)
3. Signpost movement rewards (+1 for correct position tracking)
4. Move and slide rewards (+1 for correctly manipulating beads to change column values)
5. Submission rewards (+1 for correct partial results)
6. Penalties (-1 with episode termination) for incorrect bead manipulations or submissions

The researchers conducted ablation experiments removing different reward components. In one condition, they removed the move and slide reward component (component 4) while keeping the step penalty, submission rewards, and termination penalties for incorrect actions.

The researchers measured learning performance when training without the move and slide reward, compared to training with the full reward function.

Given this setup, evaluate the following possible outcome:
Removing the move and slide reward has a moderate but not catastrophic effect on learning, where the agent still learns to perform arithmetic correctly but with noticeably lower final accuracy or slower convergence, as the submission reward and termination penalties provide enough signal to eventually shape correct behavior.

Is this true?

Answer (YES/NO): NO